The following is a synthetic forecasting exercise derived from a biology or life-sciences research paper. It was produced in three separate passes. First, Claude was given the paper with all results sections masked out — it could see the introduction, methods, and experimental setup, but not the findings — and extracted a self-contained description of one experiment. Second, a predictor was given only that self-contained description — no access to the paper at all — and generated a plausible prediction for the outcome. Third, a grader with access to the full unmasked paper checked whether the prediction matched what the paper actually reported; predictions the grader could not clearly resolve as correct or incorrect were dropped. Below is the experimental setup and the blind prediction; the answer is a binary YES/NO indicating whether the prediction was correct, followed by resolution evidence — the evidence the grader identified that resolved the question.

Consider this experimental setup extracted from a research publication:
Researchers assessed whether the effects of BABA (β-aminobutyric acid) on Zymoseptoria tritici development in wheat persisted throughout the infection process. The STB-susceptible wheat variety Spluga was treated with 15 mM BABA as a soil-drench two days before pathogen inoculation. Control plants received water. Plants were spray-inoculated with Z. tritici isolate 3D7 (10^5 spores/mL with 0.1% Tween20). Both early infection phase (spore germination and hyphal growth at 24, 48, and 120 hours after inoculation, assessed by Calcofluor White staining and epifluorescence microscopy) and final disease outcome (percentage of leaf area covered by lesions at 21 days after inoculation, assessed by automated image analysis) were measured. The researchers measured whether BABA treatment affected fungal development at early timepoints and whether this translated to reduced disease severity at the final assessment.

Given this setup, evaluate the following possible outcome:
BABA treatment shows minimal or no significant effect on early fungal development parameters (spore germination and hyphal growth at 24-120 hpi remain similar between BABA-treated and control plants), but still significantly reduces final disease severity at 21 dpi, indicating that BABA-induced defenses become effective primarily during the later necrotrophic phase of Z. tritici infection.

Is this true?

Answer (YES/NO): NO